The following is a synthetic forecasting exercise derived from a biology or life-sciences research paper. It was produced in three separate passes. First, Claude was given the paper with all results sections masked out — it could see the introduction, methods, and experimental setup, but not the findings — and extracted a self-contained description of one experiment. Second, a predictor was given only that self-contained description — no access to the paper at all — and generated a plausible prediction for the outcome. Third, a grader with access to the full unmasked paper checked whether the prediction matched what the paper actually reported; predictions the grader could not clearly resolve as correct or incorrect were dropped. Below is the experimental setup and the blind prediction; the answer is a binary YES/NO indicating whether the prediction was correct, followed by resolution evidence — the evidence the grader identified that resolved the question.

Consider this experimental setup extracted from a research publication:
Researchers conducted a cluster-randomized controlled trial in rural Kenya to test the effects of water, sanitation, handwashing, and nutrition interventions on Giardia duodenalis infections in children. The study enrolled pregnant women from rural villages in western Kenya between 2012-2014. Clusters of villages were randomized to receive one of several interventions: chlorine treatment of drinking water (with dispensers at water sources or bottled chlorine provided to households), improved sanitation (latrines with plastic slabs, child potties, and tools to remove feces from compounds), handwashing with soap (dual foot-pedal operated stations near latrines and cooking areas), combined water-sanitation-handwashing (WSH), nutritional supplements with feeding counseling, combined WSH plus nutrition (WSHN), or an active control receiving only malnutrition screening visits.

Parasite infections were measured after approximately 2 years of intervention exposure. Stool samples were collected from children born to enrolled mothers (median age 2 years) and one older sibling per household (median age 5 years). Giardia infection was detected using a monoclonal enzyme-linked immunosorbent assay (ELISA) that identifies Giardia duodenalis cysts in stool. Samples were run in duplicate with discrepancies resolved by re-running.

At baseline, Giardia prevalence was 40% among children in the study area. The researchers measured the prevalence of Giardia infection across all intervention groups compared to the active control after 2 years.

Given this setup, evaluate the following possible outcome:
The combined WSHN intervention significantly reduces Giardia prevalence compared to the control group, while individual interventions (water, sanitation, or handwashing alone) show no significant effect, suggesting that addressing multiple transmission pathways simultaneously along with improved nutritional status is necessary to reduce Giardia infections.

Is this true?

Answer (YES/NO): NO